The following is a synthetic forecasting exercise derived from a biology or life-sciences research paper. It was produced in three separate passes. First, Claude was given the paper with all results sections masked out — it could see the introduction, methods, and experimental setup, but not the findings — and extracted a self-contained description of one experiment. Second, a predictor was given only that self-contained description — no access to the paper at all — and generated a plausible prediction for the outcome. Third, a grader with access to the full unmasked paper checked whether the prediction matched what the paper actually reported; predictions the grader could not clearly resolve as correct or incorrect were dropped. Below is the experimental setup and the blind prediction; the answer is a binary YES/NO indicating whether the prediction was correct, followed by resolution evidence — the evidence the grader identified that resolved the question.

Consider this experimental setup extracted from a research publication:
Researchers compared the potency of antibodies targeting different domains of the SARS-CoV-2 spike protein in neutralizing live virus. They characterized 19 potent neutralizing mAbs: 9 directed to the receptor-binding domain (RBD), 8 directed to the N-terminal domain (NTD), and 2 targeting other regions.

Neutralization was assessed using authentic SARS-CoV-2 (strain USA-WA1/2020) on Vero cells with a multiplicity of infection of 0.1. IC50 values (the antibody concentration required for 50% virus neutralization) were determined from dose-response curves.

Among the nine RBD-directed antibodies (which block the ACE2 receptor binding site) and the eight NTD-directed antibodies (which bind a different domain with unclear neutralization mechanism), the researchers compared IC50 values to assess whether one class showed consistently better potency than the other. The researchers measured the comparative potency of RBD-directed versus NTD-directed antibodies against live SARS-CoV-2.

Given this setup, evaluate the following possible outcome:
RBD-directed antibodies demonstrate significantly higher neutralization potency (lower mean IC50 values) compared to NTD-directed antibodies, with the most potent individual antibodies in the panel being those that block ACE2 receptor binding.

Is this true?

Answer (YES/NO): NO